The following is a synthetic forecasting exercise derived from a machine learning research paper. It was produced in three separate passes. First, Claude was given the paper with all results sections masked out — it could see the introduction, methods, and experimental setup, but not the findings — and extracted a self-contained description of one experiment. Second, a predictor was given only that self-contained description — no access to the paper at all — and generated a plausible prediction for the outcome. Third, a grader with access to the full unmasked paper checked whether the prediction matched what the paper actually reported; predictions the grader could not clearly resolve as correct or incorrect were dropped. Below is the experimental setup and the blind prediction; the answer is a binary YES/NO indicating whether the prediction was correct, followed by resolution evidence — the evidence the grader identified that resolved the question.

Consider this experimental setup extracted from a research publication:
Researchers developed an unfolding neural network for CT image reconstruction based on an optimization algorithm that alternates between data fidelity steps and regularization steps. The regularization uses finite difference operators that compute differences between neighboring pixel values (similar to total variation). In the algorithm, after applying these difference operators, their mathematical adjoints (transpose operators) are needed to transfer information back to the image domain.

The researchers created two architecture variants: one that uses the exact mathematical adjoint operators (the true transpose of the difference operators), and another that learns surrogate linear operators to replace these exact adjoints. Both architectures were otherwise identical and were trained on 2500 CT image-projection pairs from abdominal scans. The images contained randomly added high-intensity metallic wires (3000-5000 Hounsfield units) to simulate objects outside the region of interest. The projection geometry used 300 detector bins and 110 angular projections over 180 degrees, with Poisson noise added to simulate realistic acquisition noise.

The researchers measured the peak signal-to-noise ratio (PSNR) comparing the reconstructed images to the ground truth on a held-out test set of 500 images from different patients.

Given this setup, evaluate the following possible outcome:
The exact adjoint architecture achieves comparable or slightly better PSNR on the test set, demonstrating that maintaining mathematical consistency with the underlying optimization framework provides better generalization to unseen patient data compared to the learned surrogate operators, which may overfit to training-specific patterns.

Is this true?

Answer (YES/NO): NO